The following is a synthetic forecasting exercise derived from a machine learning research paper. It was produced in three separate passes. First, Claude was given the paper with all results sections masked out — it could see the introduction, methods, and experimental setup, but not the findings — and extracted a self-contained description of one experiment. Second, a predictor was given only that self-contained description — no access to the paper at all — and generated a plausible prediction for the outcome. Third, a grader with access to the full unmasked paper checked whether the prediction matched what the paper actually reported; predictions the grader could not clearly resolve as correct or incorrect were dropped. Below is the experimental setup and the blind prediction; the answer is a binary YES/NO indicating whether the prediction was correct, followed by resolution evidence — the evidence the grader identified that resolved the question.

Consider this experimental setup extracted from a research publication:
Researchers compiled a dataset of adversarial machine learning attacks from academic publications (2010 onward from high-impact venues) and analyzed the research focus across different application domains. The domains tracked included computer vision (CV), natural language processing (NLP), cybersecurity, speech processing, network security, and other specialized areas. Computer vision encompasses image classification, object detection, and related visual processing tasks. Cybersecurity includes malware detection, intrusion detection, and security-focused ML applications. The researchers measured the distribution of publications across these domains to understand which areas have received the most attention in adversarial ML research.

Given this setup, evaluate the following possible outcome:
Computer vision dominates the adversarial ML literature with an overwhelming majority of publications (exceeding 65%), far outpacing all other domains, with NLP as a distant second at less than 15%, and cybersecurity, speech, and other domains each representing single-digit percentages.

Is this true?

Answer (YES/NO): NO